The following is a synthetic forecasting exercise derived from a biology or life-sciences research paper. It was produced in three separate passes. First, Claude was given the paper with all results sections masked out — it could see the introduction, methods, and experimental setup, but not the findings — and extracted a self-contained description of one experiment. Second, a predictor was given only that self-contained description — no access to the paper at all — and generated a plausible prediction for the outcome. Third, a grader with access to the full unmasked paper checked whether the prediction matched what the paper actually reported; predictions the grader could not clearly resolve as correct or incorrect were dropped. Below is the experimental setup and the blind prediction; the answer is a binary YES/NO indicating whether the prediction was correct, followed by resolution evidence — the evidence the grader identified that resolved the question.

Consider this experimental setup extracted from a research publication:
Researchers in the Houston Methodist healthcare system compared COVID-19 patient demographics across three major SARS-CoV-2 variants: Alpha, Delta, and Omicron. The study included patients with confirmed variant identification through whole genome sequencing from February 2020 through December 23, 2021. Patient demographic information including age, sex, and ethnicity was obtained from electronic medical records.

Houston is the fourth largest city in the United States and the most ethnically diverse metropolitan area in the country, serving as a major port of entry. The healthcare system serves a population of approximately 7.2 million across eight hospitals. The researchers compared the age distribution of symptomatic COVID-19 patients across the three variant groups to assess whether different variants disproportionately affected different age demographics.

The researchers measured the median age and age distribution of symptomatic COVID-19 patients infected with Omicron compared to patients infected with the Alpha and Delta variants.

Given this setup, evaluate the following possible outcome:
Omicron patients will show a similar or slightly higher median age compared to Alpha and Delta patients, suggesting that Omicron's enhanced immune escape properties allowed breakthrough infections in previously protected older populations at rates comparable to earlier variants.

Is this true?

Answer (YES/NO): NO